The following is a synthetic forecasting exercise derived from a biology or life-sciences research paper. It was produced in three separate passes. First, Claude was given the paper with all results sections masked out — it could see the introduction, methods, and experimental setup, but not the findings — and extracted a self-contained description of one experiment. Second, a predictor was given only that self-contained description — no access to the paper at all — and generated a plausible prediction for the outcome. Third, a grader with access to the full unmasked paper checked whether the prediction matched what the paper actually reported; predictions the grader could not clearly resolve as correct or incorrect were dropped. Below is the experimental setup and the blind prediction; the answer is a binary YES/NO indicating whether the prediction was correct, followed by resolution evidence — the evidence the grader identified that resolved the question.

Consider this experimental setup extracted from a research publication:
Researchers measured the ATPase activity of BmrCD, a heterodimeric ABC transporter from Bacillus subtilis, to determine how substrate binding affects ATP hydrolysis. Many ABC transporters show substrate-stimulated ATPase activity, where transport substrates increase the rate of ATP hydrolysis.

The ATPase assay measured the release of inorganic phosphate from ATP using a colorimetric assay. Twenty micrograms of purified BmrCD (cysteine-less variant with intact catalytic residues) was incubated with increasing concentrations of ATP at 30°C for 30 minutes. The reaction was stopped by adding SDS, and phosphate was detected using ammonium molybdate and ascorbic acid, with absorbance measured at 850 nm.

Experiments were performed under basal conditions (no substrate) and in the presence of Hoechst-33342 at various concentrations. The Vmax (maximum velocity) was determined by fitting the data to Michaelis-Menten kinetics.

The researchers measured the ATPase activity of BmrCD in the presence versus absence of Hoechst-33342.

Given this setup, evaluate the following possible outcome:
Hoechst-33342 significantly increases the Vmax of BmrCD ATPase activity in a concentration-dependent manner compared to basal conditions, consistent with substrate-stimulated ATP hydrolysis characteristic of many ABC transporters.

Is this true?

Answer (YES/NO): YES